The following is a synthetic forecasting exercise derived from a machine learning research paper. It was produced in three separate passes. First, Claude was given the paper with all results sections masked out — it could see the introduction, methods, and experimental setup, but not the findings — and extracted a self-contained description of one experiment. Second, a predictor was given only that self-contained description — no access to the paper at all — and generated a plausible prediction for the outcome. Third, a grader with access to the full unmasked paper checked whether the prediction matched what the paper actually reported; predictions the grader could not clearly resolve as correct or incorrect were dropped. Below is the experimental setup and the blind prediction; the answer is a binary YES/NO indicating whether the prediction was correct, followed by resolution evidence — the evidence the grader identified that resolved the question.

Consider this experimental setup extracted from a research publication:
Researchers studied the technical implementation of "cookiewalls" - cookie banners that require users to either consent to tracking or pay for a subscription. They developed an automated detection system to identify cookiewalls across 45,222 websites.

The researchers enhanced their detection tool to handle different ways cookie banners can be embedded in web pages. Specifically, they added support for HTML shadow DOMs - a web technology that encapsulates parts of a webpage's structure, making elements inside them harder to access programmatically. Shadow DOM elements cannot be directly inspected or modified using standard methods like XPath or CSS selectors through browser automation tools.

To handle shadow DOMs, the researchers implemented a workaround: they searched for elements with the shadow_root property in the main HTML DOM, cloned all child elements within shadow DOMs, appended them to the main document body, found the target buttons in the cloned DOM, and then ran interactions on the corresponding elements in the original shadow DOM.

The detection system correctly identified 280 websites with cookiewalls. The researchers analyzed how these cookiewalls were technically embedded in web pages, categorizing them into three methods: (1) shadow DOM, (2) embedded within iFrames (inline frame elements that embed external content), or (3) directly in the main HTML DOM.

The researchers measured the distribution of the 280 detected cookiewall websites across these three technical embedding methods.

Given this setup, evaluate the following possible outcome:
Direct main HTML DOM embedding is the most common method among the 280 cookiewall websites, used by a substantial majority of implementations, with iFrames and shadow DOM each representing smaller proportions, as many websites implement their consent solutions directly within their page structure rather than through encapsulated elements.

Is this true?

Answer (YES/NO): NO